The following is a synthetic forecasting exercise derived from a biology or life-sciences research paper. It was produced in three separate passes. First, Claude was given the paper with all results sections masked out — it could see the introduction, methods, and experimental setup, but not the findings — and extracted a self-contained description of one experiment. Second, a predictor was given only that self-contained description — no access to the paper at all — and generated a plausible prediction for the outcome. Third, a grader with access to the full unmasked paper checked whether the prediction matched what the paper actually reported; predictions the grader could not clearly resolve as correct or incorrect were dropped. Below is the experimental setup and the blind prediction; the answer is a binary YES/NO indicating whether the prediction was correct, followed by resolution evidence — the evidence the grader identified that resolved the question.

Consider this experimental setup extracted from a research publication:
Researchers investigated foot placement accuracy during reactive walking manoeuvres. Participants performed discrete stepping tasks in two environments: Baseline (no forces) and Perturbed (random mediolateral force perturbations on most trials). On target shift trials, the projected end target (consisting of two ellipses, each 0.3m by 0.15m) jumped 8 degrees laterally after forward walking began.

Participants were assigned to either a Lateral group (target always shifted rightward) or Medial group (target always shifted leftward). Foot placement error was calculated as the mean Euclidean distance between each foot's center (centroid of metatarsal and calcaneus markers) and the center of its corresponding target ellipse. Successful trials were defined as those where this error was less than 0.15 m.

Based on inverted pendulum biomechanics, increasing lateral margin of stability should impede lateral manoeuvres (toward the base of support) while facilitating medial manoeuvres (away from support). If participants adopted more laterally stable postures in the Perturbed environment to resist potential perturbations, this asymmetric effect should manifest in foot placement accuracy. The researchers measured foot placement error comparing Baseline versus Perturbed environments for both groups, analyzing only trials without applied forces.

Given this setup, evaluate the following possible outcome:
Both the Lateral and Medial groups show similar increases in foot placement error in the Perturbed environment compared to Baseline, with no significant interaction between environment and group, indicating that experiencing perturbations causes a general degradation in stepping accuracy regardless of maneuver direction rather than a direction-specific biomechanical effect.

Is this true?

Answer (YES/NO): NO